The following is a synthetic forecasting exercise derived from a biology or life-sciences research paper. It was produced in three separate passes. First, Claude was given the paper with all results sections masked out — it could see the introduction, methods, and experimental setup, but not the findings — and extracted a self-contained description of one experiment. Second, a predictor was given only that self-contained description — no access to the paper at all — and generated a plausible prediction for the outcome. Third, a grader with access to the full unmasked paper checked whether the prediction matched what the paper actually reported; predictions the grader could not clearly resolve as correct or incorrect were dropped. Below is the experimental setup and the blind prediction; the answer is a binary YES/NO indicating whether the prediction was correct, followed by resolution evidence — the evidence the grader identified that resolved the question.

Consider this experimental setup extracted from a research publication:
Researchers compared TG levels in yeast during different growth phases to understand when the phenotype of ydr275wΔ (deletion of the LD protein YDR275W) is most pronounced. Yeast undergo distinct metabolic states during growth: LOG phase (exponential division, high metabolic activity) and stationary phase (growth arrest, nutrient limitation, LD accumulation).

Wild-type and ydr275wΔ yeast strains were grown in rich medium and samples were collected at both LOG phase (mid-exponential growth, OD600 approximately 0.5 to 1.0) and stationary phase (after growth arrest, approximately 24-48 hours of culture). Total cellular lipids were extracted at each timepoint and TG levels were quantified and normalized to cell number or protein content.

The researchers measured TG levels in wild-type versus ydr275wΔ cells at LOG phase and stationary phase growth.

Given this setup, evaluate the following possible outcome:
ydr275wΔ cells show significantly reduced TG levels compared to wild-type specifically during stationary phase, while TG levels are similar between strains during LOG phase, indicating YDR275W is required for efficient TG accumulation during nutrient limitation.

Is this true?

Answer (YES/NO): NO